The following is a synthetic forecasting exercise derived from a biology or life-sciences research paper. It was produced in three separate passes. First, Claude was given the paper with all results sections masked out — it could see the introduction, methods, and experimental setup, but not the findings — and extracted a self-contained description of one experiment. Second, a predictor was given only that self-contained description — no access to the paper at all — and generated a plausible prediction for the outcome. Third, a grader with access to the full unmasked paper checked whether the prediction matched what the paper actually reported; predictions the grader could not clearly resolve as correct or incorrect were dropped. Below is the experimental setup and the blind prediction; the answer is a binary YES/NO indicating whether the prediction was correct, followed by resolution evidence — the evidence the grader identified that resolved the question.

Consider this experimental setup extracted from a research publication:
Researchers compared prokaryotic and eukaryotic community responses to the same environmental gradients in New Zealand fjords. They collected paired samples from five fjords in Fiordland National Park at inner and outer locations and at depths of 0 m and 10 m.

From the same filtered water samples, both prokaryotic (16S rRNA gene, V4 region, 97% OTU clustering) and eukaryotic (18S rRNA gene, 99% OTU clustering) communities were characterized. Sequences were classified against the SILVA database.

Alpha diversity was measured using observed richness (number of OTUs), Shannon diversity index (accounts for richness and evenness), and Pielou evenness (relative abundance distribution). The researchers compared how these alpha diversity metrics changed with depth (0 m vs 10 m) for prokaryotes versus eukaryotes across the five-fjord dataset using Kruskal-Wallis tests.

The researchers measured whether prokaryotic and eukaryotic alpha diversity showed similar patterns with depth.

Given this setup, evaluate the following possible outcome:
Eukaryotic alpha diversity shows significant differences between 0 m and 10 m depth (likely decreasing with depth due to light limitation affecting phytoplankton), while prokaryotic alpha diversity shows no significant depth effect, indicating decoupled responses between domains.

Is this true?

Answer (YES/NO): NO